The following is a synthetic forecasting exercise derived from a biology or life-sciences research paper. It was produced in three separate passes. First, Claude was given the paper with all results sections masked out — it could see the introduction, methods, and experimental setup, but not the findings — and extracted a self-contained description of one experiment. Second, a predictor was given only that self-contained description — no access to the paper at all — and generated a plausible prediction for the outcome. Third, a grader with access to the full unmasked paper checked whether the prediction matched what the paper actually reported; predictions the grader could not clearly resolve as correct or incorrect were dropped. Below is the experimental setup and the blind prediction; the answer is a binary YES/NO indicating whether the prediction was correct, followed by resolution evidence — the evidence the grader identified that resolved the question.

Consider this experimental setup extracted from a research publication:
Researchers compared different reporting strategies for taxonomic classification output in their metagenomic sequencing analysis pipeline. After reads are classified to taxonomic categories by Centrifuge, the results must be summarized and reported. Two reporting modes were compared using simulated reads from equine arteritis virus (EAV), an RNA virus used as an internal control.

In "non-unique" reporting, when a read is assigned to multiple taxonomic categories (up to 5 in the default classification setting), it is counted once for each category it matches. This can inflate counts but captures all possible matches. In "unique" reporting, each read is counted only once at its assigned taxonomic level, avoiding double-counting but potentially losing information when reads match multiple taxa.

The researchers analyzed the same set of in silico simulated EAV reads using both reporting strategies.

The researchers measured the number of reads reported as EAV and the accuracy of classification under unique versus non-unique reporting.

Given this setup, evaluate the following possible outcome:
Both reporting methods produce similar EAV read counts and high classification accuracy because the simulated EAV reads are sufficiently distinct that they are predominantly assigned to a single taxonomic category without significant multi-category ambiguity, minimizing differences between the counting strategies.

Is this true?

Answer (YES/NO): NO